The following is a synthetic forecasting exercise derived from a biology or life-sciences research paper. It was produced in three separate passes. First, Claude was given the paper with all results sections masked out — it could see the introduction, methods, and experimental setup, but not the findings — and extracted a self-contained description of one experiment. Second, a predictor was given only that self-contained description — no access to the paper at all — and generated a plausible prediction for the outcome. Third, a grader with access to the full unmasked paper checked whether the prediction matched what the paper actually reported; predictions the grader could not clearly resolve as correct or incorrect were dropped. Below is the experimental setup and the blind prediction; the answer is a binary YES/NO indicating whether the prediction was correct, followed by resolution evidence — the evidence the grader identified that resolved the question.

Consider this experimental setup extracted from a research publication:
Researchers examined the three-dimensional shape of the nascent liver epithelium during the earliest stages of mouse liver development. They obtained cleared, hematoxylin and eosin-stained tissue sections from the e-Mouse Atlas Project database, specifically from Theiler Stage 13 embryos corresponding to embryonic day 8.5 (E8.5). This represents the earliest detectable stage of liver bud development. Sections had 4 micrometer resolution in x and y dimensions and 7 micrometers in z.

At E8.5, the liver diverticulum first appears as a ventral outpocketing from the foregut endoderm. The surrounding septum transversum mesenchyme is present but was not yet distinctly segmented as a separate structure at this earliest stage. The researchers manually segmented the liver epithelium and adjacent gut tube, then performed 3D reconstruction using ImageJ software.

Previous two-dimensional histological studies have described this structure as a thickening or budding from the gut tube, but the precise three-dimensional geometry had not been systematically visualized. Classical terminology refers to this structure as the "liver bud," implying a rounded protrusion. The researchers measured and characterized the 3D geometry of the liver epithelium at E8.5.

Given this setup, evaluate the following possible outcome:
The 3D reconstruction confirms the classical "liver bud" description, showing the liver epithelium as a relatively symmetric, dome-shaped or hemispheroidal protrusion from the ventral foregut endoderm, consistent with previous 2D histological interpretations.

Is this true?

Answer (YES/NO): NO